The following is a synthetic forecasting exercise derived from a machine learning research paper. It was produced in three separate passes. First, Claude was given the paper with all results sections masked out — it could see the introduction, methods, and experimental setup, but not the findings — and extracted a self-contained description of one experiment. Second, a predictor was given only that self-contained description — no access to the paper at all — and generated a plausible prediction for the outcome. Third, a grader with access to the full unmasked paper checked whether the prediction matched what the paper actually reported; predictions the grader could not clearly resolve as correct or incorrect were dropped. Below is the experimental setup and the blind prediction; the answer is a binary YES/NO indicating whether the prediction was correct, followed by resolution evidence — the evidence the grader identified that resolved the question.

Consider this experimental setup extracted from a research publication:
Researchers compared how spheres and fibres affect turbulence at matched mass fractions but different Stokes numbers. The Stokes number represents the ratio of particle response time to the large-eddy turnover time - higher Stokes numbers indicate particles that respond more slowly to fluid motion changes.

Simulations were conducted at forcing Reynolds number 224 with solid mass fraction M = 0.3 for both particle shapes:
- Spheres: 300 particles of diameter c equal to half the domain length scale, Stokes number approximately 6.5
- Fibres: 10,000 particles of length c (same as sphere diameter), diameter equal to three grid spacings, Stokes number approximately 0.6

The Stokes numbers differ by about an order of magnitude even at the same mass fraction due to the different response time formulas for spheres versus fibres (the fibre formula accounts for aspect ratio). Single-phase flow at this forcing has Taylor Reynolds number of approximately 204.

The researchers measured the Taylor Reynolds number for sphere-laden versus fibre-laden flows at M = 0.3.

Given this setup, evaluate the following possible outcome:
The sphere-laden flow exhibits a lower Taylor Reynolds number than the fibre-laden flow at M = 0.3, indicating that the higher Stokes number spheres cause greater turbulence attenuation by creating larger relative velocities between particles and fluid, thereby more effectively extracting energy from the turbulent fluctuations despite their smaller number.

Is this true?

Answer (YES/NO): YES